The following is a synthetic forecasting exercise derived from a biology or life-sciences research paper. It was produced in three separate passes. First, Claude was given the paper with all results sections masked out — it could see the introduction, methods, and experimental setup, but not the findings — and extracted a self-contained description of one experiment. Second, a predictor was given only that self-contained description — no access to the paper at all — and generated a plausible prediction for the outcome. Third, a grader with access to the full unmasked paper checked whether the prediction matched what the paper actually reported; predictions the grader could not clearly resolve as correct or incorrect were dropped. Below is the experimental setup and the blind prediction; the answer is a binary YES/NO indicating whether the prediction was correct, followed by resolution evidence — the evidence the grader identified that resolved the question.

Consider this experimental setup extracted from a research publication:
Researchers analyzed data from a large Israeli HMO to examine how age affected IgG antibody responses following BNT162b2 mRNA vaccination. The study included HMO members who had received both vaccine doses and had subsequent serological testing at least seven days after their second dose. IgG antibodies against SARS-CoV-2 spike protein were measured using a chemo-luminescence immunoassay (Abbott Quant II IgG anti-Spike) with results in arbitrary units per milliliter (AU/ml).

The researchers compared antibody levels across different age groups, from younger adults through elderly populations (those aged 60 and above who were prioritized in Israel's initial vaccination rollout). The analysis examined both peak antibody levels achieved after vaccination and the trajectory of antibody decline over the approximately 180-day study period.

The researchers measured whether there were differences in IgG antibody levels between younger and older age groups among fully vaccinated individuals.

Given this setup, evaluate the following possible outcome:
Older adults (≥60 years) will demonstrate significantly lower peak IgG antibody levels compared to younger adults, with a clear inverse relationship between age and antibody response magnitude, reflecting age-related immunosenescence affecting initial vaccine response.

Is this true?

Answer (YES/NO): YES